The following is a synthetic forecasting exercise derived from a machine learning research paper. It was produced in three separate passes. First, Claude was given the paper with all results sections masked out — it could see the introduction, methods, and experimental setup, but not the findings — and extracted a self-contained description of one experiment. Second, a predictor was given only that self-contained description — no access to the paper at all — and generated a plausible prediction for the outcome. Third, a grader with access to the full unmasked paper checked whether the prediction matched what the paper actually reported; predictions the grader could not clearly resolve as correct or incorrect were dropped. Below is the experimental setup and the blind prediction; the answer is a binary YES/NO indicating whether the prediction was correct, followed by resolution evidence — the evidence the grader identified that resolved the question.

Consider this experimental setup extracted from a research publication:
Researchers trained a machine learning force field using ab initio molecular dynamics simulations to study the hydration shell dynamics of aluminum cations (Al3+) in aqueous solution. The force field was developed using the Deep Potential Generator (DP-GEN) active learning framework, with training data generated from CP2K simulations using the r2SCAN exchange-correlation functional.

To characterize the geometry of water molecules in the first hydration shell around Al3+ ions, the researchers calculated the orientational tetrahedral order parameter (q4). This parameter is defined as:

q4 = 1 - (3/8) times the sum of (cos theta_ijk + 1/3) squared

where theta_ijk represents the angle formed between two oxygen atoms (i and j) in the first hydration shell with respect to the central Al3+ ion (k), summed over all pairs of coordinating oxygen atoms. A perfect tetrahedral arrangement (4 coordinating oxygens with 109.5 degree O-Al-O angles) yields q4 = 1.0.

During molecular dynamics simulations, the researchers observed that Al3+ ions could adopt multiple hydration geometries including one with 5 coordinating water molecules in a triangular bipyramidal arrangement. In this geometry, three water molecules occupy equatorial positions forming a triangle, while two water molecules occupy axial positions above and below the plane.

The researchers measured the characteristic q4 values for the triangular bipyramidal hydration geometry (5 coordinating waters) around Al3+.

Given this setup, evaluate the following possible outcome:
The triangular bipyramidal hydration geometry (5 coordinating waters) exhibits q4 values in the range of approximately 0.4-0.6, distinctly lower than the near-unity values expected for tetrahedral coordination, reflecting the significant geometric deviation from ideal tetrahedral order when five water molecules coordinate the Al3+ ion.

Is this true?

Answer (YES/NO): YES